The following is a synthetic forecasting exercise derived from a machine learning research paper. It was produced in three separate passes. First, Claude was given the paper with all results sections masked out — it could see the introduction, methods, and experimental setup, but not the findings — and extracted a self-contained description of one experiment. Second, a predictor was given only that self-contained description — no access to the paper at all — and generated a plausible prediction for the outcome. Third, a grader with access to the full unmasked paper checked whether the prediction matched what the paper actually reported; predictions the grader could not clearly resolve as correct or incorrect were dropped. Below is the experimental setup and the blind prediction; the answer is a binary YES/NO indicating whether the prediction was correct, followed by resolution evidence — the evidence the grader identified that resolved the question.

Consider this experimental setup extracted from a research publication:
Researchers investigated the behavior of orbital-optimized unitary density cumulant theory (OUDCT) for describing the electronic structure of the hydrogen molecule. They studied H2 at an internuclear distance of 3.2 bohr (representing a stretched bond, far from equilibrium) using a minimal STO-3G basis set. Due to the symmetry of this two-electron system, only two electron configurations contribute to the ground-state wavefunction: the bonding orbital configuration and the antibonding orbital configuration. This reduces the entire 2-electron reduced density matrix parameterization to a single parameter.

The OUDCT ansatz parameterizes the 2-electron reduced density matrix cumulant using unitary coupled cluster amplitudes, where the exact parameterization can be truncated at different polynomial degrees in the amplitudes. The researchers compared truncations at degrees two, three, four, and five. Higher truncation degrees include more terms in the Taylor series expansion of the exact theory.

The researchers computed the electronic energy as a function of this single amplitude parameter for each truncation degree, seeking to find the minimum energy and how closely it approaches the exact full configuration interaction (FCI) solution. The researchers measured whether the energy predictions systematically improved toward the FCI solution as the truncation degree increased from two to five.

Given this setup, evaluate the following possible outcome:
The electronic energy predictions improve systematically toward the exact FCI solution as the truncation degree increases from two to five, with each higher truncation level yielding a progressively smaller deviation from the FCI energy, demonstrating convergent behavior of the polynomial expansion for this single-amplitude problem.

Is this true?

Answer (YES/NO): NO